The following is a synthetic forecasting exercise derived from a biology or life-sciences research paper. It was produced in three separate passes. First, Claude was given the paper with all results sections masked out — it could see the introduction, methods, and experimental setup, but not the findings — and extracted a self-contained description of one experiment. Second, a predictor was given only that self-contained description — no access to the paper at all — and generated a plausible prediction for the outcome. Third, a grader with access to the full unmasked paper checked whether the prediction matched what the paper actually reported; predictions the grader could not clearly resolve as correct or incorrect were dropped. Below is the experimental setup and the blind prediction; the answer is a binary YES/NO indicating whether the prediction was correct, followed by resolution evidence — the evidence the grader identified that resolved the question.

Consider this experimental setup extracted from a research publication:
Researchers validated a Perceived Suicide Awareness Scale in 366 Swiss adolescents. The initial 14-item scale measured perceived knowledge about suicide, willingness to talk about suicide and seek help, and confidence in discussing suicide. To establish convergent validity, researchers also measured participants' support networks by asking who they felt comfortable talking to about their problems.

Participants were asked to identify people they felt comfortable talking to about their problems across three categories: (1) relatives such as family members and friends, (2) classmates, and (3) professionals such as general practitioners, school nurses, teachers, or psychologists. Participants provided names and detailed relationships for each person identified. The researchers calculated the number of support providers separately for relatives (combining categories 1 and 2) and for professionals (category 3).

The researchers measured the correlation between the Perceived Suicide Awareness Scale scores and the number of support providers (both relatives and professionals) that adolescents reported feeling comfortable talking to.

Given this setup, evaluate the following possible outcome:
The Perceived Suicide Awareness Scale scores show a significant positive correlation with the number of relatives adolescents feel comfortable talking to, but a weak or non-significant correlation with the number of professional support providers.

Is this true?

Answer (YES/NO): YES